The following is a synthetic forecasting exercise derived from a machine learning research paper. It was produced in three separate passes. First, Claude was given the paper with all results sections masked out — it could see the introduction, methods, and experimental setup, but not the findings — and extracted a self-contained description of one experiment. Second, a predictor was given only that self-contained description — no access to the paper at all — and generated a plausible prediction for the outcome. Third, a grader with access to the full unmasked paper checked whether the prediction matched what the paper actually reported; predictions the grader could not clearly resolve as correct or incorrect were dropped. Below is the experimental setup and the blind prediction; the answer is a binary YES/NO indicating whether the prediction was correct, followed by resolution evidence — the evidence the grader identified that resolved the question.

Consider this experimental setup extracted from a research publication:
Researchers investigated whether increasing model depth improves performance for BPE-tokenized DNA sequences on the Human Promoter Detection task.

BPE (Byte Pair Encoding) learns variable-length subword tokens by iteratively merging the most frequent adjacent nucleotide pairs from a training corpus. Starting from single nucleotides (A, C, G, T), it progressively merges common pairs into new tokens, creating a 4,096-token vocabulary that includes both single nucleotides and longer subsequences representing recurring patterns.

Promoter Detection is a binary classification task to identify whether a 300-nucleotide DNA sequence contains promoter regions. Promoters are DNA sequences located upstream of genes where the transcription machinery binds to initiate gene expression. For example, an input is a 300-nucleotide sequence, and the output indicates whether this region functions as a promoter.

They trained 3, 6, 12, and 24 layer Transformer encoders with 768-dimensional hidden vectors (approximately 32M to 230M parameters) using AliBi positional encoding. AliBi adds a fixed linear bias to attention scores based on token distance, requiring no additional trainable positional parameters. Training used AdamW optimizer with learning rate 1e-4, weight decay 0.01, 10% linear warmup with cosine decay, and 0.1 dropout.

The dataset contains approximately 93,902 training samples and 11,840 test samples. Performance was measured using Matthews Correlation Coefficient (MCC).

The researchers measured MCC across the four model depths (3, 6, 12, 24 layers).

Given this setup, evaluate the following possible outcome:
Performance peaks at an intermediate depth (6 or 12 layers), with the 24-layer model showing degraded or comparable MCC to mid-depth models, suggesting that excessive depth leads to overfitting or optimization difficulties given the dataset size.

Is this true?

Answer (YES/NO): NO